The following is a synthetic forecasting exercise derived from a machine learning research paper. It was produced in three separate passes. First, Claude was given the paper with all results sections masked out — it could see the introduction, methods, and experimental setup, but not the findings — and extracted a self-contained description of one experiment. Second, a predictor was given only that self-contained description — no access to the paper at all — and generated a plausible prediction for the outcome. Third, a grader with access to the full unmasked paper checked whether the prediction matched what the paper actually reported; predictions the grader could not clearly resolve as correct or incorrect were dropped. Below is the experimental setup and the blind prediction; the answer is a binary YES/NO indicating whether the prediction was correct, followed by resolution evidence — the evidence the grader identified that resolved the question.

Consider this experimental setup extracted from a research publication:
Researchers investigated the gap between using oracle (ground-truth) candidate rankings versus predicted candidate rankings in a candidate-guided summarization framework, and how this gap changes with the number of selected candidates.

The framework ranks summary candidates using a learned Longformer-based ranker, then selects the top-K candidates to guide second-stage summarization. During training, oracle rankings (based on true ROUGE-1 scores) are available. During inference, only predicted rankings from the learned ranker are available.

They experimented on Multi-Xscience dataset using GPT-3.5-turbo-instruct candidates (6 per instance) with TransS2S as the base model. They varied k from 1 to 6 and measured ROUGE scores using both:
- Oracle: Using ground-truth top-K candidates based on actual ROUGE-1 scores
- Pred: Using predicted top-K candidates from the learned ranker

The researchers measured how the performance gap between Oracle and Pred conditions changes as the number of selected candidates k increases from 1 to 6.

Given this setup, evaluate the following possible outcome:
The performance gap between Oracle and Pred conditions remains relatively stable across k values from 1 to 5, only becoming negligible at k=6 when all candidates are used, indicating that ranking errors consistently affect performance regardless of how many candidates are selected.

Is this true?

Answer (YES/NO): NO